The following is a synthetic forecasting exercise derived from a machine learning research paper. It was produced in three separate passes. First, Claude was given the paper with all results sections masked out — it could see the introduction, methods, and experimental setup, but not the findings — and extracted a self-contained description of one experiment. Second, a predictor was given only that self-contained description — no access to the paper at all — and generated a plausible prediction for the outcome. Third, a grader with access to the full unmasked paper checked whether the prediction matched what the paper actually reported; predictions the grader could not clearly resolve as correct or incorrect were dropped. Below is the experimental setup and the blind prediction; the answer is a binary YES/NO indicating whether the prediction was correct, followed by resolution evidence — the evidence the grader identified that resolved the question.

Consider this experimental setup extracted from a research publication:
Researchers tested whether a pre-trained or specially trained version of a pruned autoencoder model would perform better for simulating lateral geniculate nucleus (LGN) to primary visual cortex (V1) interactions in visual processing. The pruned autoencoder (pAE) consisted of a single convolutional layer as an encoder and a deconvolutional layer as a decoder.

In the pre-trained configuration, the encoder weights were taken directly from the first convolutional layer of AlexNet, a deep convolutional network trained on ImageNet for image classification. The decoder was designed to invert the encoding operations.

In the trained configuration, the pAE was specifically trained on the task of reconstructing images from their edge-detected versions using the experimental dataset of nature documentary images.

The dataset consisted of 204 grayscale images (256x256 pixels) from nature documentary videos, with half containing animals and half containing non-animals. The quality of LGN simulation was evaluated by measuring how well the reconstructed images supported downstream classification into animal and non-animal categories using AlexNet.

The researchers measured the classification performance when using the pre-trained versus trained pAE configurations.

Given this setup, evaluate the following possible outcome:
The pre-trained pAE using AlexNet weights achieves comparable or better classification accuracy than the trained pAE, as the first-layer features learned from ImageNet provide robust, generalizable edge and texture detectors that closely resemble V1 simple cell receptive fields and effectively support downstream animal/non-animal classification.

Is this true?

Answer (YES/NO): NO